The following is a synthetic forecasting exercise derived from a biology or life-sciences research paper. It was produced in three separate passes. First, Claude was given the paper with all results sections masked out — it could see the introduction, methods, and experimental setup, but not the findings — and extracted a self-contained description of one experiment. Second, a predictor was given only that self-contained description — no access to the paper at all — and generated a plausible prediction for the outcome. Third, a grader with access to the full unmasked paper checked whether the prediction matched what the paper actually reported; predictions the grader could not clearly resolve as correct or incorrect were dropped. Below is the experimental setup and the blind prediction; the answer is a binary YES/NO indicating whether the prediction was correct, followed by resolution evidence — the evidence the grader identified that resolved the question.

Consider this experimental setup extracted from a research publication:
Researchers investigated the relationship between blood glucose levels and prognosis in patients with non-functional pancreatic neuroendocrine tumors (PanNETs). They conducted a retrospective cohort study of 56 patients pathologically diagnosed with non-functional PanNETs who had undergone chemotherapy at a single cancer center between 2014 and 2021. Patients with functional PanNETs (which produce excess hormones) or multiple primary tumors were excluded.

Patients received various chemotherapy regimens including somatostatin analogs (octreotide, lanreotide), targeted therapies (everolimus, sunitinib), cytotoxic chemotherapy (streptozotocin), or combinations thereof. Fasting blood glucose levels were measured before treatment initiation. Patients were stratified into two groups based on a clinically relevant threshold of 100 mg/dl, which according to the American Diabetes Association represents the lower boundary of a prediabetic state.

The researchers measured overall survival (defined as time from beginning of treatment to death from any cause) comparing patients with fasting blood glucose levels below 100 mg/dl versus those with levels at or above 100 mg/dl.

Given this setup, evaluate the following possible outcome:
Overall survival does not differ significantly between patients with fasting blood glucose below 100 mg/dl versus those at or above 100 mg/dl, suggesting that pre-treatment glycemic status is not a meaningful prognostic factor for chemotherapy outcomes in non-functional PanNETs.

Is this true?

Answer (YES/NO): NO